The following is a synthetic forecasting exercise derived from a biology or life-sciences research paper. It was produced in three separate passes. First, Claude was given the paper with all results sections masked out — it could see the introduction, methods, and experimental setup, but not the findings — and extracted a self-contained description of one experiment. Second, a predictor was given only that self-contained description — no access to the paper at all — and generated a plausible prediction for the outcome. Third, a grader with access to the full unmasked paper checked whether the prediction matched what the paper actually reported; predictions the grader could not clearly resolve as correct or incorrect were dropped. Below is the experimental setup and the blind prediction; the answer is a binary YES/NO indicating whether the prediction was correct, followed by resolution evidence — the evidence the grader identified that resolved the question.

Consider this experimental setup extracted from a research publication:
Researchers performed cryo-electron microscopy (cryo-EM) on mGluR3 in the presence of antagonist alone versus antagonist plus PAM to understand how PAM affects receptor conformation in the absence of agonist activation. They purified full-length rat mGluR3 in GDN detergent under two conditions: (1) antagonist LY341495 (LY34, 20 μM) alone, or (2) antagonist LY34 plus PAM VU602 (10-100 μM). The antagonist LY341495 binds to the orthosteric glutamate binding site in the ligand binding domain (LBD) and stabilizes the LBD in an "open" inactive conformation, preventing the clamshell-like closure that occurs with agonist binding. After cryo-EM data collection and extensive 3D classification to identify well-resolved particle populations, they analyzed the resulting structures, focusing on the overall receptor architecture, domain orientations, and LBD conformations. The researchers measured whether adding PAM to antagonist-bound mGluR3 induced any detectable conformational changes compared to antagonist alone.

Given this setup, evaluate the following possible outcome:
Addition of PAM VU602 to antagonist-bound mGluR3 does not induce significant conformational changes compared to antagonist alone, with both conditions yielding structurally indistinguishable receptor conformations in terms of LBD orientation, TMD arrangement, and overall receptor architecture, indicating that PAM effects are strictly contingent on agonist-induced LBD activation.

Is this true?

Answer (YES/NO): NO